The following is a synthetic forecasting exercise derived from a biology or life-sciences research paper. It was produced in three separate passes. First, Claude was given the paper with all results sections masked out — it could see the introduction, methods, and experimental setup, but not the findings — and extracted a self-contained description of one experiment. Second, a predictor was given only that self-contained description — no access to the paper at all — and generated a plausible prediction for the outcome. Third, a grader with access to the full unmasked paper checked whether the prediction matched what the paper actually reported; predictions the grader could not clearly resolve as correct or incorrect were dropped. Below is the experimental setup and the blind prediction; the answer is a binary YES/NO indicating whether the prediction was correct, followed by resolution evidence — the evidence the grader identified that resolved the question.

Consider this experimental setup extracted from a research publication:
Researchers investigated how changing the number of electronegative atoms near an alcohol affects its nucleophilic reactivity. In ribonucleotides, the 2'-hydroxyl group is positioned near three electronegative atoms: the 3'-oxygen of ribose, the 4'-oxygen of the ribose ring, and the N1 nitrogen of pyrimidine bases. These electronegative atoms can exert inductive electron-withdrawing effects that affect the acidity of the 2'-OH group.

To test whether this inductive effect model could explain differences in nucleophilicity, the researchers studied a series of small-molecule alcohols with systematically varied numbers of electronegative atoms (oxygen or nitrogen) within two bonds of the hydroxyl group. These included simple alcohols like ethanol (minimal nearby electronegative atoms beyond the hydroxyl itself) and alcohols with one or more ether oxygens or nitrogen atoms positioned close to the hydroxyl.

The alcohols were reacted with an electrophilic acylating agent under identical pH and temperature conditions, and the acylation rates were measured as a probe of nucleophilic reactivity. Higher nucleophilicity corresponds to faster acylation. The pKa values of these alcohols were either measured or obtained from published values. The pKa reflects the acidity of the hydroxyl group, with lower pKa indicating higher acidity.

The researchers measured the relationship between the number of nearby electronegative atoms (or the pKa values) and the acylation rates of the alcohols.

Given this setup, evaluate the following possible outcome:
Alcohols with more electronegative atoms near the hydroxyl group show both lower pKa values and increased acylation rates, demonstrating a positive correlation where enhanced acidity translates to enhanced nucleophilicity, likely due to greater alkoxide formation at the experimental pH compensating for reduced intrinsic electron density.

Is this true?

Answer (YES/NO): YES